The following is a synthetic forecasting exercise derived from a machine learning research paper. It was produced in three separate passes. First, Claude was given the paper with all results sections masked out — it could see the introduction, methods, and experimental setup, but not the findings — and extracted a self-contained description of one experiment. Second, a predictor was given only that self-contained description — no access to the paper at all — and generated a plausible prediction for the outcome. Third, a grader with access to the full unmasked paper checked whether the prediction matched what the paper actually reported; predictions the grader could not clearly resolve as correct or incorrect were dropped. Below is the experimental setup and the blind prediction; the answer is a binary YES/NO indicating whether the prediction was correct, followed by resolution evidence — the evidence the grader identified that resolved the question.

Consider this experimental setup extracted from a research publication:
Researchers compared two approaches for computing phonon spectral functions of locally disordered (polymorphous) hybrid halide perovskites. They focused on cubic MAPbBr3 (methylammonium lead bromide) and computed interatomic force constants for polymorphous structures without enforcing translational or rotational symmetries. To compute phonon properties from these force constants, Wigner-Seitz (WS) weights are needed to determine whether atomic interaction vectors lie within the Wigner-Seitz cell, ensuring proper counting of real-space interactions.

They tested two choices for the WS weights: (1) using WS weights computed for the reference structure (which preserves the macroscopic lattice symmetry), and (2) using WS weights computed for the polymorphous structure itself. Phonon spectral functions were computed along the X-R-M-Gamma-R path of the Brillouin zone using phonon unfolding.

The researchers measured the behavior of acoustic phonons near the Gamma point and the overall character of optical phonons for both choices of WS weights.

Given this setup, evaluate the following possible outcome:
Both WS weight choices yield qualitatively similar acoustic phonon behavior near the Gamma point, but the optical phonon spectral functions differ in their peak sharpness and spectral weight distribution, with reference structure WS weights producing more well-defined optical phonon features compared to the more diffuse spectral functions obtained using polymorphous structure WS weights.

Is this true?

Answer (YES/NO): NO